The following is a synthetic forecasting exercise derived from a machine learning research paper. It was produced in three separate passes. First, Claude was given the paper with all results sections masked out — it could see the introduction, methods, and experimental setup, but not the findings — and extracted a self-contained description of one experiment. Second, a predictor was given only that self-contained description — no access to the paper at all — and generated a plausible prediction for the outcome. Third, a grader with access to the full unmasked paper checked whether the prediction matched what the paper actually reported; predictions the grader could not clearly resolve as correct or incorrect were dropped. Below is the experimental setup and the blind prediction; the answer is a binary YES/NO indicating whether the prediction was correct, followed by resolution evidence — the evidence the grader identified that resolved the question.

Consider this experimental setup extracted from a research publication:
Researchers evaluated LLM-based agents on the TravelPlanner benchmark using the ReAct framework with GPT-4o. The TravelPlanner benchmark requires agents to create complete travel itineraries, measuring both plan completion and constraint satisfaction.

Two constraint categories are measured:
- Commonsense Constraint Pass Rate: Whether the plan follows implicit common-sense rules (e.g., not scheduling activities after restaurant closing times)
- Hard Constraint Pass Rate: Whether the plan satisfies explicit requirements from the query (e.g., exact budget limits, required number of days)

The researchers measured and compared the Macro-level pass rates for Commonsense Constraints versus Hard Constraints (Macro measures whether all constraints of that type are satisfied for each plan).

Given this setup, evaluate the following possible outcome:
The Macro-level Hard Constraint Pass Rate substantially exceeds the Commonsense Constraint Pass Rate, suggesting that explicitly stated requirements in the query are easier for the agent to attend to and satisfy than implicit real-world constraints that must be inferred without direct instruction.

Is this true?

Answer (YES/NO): NO